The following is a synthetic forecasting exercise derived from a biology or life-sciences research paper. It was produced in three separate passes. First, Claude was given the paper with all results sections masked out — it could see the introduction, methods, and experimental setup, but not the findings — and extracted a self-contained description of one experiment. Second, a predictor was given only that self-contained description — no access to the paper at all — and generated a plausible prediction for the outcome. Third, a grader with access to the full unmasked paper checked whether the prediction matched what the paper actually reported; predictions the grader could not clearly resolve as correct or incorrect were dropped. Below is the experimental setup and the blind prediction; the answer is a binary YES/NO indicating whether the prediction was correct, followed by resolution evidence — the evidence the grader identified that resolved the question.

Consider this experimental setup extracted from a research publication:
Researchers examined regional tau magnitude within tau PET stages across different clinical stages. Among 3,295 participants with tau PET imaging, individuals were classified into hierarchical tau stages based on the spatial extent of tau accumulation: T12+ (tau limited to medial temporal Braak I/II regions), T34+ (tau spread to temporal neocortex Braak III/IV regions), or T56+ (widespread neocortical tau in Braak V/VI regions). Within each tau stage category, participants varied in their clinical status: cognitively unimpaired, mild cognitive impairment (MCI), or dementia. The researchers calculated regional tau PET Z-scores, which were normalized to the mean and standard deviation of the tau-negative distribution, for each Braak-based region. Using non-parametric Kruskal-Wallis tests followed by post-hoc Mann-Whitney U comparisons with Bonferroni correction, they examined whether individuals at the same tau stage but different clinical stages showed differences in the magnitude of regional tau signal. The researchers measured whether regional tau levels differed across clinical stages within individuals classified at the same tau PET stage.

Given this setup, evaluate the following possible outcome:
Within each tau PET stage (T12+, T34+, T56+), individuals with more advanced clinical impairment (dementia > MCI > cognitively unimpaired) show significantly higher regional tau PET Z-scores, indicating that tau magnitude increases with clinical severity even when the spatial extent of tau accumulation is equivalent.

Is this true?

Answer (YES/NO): NO